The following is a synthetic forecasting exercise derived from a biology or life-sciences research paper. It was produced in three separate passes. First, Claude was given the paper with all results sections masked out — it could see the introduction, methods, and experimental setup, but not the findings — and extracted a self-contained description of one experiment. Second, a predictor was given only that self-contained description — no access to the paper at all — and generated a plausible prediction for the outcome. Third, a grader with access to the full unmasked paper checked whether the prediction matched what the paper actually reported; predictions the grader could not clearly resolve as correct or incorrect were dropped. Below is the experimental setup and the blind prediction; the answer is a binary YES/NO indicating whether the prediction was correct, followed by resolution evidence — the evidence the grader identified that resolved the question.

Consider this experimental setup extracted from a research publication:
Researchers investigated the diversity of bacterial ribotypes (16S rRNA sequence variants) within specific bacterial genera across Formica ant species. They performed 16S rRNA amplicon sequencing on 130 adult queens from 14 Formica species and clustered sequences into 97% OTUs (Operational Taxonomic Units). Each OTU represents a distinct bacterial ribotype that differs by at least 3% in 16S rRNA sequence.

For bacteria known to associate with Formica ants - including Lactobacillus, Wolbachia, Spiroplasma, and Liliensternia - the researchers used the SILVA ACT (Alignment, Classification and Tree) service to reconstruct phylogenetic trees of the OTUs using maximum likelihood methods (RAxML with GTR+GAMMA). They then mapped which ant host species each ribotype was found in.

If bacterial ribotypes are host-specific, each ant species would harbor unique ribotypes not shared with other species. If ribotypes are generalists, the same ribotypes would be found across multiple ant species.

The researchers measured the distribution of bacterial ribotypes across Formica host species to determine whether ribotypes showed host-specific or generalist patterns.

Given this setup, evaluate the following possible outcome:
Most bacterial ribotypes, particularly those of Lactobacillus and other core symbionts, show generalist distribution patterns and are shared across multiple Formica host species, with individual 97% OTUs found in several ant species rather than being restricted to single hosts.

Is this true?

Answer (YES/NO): NO